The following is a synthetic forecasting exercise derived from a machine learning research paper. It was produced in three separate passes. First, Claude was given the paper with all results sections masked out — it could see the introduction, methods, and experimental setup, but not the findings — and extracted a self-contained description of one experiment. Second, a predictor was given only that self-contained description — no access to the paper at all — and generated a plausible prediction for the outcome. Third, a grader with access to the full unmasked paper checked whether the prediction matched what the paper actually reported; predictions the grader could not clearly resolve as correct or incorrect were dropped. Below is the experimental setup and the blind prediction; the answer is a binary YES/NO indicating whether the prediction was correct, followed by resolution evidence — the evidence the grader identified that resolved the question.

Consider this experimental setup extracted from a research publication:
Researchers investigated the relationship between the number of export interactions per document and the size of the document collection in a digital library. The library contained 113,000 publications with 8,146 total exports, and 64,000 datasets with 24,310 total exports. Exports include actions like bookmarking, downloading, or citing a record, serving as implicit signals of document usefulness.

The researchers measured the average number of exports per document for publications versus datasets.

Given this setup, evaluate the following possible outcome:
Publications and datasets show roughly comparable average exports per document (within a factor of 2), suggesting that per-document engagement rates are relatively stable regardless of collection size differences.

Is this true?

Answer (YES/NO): NO